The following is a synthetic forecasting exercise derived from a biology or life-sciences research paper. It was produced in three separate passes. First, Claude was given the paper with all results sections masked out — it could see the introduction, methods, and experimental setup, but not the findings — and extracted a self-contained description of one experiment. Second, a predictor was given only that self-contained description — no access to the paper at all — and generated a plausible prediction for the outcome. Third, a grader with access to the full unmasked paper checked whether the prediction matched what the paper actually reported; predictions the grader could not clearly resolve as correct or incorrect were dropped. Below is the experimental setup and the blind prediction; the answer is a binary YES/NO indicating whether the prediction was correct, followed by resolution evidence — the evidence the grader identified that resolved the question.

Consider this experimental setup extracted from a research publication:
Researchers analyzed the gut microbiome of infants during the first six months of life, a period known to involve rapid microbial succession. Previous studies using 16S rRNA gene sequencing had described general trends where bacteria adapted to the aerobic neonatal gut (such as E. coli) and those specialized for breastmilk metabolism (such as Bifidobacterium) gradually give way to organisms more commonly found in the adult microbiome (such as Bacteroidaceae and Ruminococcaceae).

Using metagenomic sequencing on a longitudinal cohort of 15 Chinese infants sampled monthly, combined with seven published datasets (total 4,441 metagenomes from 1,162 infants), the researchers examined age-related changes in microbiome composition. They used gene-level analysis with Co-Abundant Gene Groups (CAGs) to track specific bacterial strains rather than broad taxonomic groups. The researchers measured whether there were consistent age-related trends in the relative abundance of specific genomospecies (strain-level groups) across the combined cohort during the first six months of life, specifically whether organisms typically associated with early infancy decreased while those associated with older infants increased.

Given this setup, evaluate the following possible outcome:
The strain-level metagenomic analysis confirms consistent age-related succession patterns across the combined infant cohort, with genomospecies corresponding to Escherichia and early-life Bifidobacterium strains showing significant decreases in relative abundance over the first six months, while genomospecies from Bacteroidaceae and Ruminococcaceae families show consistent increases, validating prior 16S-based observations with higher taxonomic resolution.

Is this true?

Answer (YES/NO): NO